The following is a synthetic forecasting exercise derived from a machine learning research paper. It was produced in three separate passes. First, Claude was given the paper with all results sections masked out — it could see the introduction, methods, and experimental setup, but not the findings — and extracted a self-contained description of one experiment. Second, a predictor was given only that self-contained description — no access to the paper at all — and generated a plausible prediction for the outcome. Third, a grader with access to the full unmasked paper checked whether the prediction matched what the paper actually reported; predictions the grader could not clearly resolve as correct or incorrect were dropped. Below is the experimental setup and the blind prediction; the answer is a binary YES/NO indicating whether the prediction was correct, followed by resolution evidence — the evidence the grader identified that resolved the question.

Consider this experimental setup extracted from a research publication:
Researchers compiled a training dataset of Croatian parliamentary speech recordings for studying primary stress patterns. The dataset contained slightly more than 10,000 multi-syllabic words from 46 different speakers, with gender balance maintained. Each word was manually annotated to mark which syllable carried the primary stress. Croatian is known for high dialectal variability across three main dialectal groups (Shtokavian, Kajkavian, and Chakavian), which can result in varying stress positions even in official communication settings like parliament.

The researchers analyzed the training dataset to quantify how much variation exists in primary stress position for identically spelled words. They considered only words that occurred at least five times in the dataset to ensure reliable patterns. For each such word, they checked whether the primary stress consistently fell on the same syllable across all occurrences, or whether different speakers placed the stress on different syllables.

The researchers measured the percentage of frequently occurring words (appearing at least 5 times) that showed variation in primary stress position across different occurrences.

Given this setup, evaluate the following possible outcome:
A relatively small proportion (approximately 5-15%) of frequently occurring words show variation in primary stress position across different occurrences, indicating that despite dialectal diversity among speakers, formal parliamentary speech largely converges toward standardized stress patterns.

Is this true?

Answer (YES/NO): YES